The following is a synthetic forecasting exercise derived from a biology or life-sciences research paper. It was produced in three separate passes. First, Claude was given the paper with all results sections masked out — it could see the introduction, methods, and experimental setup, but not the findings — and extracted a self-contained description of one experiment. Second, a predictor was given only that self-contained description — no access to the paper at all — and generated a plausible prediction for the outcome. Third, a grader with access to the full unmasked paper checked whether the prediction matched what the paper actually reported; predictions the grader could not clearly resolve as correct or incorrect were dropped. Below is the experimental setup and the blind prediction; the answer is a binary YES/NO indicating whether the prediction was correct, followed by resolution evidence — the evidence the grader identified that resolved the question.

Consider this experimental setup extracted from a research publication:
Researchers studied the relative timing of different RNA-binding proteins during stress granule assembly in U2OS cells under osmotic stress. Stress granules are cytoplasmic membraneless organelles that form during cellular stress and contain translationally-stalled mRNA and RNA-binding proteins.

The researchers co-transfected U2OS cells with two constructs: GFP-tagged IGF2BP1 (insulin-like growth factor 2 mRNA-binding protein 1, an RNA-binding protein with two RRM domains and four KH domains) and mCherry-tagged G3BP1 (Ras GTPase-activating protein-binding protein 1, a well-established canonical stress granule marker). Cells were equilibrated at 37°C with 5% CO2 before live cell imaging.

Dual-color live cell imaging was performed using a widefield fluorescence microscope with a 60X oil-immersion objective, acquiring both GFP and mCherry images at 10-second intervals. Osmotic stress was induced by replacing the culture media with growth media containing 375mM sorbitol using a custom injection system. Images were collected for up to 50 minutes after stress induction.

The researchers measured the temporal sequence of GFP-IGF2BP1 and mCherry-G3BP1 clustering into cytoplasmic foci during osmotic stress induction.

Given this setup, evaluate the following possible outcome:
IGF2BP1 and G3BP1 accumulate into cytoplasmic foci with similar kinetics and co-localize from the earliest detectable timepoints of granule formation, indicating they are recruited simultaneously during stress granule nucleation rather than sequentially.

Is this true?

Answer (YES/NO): NO